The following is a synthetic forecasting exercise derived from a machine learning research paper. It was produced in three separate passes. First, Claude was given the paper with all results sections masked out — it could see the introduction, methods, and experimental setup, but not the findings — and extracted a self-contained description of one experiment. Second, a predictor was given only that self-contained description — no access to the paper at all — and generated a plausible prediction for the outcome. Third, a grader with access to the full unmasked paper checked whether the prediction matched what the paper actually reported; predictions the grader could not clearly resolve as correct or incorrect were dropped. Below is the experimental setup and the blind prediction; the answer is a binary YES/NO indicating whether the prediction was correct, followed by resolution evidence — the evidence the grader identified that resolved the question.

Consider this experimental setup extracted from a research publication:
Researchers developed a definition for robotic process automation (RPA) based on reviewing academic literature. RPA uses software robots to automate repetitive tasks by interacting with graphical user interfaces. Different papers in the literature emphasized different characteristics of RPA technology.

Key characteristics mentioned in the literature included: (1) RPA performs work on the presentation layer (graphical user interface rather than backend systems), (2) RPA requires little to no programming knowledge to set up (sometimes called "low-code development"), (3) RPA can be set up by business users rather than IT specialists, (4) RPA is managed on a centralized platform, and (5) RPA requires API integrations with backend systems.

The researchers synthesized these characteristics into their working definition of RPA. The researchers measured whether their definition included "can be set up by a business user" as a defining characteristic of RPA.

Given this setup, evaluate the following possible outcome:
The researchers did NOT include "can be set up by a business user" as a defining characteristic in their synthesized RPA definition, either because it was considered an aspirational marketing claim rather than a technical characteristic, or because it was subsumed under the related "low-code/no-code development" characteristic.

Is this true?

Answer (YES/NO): NO